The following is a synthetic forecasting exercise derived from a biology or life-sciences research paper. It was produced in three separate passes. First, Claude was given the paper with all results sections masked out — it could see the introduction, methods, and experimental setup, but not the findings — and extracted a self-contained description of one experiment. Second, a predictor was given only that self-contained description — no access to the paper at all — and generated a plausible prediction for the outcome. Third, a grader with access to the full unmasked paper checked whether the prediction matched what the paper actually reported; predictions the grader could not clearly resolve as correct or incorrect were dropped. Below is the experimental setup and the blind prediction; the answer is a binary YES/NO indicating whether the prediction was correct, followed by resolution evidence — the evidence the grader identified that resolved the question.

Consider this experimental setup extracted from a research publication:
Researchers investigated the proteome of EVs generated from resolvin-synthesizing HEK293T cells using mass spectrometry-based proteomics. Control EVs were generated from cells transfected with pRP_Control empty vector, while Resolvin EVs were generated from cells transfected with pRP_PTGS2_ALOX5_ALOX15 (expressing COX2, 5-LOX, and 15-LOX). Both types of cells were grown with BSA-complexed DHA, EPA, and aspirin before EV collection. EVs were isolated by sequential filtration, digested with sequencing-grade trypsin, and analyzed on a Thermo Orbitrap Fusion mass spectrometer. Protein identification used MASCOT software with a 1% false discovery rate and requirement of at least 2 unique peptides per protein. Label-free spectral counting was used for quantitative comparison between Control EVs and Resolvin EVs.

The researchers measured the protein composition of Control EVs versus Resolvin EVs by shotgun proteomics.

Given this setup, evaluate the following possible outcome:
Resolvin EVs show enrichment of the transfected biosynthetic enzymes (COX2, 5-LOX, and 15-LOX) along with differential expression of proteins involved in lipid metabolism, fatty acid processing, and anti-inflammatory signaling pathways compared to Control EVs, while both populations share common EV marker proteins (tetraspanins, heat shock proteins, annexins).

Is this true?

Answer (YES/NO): NO